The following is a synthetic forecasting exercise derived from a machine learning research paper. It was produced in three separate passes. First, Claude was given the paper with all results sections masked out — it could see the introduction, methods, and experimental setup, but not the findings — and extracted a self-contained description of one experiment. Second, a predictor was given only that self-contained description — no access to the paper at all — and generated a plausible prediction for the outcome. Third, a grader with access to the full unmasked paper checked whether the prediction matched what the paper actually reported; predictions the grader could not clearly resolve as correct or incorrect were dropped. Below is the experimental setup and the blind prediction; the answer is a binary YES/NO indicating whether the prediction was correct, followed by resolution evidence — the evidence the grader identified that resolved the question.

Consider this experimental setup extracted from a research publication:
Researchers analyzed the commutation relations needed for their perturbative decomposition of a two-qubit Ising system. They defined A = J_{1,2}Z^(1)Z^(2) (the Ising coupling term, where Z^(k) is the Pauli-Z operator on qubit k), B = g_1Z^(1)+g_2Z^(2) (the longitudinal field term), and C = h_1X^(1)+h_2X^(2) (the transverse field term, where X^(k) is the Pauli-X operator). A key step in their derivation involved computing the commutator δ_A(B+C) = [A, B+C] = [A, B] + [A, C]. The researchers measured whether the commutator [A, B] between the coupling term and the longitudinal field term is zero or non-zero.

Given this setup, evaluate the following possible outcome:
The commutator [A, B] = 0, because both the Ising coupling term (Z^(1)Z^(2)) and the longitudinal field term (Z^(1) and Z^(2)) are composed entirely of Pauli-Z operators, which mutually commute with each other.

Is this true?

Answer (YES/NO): YES